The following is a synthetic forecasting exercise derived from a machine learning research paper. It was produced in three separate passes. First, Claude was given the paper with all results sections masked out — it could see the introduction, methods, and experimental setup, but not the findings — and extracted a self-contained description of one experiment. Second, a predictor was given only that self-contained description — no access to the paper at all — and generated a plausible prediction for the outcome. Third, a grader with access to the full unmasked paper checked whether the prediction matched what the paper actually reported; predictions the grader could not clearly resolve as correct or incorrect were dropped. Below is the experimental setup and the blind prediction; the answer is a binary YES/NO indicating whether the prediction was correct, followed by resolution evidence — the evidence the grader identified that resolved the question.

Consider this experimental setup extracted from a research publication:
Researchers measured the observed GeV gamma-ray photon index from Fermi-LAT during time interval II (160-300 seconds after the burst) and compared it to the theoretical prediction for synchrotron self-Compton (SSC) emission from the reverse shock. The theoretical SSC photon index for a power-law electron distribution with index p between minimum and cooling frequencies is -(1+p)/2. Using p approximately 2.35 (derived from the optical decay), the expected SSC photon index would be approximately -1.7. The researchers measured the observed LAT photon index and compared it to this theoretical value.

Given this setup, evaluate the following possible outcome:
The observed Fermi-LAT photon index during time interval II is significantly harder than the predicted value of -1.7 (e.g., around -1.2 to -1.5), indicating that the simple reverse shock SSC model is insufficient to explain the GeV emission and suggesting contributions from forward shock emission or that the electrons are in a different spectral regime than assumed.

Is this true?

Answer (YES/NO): NO